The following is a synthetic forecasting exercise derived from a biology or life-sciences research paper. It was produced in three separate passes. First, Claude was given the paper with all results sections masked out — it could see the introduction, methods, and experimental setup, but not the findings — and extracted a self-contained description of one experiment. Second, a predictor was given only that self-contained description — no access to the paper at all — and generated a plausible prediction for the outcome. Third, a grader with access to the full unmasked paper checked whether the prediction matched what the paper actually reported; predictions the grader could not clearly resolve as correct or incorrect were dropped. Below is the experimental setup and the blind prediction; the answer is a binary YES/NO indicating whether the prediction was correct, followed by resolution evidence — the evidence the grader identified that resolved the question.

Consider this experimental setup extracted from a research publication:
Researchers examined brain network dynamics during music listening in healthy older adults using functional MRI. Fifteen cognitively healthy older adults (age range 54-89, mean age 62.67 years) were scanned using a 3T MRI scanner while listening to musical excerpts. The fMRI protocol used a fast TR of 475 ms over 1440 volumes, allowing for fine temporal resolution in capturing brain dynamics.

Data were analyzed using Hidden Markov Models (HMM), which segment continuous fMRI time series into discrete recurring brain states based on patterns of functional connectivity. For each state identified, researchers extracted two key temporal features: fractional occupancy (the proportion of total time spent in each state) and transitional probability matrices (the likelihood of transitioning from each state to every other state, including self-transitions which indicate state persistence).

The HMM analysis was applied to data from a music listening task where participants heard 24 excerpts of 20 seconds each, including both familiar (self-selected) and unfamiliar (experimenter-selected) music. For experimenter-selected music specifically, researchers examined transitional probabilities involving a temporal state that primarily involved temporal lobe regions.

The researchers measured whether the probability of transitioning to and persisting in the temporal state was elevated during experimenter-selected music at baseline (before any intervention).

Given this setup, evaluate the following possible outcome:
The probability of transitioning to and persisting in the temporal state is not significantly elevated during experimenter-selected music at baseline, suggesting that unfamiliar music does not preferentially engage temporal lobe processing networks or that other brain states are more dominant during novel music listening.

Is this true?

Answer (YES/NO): NO